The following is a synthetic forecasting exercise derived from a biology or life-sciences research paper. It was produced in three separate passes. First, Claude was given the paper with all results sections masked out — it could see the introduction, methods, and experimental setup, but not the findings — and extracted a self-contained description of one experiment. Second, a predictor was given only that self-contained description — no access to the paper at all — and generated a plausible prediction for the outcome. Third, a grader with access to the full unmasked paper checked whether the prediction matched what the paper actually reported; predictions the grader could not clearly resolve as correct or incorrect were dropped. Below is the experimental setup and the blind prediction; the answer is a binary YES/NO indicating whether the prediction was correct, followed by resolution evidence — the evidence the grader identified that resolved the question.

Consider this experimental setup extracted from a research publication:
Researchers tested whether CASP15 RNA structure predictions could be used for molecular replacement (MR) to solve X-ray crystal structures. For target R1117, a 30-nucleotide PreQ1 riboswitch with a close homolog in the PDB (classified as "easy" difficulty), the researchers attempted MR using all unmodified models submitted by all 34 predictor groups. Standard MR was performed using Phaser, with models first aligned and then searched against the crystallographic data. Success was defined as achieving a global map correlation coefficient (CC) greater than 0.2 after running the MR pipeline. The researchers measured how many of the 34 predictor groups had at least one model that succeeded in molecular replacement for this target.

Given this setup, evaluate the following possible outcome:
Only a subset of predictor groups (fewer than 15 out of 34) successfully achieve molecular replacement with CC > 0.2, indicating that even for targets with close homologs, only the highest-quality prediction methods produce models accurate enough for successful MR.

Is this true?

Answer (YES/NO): YES